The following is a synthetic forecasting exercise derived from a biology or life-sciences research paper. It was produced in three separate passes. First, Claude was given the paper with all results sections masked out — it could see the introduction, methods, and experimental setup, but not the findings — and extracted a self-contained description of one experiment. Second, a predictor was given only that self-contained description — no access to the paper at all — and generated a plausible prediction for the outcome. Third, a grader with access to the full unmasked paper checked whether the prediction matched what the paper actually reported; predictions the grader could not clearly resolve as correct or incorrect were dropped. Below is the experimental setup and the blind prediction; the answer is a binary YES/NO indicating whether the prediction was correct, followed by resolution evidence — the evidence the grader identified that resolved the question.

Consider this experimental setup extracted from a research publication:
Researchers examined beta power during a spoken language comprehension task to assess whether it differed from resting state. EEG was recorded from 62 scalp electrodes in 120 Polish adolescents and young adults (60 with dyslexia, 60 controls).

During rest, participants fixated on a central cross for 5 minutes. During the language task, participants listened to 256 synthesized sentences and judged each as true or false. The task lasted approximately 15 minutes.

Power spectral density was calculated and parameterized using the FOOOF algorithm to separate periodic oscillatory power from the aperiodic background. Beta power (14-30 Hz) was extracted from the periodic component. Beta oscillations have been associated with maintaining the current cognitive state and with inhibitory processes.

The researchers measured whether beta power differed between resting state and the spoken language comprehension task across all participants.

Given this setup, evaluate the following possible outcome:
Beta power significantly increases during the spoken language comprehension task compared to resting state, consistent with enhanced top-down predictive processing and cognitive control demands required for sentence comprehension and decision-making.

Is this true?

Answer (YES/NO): YES